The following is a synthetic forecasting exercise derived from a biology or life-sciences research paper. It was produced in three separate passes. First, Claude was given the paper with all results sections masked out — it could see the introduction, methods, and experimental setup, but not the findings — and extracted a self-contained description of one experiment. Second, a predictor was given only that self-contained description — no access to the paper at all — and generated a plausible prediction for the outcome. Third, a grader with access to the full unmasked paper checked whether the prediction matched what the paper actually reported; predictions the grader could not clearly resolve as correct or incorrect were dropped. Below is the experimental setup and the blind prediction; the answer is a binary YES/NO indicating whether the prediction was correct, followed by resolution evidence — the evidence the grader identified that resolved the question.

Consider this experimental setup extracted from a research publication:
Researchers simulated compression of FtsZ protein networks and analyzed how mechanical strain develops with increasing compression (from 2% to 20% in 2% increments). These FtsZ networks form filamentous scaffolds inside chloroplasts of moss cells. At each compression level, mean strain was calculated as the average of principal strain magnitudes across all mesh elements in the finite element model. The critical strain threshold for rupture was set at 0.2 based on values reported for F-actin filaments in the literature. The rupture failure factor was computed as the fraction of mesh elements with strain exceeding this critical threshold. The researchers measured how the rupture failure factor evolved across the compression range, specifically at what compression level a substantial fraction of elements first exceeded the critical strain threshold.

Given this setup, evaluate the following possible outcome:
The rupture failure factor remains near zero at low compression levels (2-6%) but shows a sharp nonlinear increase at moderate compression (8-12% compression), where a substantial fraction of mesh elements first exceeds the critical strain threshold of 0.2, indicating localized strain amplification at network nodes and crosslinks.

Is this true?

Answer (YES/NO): NO